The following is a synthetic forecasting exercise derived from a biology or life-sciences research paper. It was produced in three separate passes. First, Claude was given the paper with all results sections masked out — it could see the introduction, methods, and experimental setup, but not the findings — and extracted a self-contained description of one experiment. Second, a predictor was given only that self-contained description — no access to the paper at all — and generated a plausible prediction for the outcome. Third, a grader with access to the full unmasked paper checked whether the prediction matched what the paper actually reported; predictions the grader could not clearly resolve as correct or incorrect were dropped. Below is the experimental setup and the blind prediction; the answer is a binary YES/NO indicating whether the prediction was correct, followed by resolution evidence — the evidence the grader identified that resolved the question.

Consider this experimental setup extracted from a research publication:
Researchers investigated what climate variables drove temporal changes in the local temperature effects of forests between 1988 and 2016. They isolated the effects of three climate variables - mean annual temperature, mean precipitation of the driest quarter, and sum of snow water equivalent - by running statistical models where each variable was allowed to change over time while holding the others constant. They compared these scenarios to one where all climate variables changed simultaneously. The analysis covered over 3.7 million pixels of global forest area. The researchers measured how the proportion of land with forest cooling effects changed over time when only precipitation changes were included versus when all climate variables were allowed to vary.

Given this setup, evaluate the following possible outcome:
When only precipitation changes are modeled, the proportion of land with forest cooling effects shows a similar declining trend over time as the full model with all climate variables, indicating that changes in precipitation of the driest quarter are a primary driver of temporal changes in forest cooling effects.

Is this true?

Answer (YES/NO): NO